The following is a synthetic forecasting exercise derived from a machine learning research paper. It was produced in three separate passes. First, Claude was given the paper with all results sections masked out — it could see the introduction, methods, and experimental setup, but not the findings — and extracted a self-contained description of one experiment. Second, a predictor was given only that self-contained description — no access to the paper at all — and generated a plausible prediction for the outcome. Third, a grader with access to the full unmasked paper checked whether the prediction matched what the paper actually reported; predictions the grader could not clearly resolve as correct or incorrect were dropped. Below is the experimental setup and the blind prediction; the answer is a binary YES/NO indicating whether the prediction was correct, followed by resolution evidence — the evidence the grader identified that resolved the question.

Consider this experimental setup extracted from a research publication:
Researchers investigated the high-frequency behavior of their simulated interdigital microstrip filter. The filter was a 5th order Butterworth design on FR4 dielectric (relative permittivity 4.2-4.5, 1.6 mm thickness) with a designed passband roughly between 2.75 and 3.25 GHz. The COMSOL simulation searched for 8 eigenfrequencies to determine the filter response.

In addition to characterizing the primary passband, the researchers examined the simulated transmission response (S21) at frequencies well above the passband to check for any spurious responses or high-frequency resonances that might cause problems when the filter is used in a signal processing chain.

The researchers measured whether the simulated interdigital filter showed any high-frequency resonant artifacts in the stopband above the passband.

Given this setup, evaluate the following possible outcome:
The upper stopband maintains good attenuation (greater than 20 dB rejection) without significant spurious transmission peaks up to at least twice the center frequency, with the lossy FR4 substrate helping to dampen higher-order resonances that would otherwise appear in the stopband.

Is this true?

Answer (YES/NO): NO